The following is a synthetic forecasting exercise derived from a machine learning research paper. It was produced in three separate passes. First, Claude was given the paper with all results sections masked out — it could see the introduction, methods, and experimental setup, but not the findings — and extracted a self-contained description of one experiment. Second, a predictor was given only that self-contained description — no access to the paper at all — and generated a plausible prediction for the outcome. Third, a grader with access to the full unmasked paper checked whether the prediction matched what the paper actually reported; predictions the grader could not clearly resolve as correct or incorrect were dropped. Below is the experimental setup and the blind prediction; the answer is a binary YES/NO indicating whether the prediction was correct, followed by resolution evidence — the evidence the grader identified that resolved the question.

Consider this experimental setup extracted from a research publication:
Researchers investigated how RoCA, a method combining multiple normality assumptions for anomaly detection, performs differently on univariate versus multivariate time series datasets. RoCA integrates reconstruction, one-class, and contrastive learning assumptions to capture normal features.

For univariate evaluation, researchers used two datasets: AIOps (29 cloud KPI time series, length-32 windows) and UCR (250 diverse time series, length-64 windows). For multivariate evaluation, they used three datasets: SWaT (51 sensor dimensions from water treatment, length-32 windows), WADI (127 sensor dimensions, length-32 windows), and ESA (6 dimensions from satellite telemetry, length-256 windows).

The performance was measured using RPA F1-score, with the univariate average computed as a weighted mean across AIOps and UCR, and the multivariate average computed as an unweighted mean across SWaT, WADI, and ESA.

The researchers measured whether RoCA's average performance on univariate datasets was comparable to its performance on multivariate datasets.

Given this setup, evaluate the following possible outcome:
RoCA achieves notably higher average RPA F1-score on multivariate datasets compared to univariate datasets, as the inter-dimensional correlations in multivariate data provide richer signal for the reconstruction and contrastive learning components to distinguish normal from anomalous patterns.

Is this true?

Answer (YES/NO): NO